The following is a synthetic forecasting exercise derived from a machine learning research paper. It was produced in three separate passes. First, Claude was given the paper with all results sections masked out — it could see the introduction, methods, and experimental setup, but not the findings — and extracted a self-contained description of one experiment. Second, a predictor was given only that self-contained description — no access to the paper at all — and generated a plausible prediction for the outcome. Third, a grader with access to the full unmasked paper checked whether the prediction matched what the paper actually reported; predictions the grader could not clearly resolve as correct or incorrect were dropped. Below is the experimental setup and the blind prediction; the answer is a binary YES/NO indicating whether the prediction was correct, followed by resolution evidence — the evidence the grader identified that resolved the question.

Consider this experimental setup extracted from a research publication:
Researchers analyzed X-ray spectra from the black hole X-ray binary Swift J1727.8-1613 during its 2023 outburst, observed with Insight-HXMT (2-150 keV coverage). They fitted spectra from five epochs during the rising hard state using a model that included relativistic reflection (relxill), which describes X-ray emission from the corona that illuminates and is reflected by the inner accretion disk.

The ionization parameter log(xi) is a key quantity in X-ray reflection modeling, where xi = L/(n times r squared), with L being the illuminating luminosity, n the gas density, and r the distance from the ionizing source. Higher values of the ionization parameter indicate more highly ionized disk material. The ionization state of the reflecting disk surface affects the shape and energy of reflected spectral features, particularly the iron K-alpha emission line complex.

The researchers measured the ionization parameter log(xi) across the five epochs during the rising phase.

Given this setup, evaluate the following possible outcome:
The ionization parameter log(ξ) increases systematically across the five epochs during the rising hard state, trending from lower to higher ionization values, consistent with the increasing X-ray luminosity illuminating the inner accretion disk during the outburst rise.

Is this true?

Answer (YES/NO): NO